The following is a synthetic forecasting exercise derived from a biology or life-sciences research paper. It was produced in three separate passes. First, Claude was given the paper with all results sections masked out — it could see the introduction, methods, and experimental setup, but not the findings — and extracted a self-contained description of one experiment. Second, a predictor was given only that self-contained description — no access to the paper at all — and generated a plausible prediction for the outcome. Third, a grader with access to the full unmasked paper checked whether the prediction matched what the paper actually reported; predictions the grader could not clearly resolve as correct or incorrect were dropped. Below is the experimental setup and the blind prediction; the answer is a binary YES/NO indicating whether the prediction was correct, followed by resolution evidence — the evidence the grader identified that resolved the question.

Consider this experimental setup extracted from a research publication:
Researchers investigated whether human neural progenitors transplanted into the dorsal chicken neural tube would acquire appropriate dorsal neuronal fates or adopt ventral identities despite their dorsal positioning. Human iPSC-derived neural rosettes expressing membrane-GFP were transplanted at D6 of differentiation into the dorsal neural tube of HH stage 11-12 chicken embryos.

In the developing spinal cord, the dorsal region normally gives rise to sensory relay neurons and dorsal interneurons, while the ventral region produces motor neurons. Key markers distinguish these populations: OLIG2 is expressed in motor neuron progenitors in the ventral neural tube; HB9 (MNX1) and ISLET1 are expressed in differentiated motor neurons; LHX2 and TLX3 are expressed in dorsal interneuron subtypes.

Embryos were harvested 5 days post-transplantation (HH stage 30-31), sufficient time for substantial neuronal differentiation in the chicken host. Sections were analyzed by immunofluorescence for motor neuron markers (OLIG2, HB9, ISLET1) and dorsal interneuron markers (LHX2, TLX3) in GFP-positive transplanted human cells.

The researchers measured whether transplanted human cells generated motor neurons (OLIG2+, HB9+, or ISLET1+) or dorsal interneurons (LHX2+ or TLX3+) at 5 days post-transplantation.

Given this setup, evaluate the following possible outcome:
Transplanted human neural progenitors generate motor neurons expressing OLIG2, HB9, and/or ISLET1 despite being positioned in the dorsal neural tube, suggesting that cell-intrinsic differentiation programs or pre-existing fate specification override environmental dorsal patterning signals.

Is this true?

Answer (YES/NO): NO